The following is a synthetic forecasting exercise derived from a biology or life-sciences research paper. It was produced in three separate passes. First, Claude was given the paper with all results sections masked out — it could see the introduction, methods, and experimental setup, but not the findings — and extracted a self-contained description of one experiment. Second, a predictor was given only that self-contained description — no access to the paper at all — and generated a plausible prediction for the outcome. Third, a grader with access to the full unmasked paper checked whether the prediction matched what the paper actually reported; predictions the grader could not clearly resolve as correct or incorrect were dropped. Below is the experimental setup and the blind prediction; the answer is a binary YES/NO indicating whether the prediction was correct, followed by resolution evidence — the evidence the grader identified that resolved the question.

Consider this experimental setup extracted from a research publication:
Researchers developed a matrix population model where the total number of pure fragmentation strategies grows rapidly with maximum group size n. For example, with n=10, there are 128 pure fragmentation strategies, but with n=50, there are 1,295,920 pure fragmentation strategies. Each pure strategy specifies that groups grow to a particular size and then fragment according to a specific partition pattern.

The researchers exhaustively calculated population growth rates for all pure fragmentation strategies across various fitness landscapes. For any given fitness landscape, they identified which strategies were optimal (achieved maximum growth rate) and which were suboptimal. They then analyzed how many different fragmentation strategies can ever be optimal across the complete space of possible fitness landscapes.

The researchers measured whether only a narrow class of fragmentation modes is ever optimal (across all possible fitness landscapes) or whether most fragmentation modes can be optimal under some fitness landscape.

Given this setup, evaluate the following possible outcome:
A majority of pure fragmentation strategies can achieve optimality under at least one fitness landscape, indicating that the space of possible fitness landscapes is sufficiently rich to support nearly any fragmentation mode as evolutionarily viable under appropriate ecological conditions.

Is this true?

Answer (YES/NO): NO